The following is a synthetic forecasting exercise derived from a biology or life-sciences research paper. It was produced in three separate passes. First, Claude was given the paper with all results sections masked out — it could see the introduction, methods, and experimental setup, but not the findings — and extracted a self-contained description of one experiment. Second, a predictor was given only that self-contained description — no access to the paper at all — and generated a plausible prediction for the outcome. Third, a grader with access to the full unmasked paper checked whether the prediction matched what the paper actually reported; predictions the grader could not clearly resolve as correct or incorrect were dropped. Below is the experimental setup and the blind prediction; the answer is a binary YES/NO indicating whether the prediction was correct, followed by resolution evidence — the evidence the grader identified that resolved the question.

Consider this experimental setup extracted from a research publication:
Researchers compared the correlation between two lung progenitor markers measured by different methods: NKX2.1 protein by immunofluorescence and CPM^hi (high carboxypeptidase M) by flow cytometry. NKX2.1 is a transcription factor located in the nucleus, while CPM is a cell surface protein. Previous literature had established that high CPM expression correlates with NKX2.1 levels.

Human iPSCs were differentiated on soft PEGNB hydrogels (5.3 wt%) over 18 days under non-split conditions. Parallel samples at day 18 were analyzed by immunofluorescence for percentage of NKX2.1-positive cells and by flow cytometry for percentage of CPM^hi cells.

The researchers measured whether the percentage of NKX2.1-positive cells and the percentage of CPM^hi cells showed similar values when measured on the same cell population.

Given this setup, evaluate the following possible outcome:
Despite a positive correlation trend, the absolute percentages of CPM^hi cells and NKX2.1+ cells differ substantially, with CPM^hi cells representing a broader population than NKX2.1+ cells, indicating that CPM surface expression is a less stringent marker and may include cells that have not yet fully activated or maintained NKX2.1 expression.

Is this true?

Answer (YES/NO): YES